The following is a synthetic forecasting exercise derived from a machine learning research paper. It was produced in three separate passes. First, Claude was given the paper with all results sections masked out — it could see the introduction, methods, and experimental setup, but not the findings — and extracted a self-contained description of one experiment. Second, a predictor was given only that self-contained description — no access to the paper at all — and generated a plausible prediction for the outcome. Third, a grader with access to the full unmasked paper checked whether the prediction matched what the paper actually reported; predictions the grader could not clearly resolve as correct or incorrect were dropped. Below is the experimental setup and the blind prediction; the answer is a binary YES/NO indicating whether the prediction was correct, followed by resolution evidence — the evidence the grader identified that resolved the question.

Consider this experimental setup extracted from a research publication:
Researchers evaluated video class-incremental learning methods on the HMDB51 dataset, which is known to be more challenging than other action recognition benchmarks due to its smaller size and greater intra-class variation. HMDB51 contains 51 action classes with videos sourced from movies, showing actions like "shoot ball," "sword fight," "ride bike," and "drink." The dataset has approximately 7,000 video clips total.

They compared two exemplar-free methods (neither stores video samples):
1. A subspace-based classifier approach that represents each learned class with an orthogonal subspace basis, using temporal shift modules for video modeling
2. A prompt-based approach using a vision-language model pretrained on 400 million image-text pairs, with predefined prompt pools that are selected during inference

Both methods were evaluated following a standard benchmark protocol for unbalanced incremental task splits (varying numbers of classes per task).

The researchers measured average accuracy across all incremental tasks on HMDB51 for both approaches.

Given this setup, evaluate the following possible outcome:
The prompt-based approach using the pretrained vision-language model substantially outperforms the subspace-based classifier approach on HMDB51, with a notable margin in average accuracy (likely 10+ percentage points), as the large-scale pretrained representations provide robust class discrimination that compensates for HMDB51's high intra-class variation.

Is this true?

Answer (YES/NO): NO